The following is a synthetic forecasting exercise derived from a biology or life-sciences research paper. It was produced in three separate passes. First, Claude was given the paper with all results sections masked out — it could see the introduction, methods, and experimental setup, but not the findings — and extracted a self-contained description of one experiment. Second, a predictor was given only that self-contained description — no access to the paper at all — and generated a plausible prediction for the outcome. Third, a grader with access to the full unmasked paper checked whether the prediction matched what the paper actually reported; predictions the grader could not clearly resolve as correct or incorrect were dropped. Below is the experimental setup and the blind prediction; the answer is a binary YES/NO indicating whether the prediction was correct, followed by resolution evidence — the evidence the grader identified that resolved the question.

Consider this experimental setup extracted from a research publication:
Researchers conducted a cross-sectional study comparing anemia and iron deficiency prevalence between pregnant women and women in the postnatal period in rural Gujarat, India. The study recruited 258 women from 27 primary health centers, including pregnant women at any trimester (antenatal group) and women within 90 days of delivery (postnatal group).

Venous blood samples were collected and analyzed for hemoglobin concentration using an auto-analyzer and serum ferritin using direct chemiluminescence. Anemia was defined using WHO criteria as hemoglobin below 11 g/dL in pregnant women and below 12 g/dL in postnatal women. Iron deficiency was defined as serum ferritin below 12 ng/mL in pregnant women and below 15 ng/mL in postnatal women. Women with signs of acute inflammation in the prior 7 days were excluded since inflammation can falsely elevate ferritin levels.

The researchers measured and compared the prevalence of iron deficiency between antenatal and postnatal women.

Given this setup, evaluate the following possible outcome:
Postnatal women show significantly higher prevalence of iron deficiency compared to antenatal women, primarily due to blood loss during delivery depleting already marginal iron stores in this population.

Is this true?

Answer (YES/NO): NO